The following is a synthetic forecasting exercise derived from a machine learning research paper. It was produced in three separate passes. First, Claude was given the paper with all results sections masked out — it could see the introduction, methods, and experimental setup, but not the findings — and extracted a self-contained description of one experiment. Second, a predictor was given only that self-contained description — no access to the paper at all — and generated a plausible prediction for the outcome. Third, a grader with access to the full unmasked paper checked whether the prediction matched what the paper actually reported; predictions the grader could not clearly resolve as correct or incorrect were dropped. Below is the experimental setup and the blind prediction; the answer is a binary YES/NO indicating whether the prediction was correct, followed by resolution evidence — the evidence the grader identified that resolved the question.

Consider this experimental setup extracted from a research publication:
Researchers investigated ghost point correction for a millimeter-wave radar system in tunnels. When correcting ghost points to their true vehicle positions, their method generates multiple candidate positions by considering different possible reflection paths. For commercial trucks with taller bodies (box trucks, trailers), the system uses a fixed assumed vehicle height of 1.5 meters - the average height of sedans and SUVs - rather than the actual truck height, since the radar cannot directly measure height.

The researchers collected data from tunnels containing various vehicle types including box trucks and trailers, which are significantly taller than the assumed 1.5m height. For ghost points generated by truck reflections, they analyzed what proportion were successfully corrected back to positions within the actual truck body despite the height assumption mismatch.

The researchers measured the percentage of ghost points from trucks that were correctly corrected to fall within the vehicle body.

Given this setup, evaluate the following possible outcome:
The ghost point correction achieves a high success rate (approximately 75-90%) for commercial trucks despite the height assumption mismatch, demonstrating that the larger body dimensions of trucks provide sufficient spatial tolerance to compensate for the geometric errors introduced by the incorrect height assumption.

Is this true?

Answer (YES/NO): YES